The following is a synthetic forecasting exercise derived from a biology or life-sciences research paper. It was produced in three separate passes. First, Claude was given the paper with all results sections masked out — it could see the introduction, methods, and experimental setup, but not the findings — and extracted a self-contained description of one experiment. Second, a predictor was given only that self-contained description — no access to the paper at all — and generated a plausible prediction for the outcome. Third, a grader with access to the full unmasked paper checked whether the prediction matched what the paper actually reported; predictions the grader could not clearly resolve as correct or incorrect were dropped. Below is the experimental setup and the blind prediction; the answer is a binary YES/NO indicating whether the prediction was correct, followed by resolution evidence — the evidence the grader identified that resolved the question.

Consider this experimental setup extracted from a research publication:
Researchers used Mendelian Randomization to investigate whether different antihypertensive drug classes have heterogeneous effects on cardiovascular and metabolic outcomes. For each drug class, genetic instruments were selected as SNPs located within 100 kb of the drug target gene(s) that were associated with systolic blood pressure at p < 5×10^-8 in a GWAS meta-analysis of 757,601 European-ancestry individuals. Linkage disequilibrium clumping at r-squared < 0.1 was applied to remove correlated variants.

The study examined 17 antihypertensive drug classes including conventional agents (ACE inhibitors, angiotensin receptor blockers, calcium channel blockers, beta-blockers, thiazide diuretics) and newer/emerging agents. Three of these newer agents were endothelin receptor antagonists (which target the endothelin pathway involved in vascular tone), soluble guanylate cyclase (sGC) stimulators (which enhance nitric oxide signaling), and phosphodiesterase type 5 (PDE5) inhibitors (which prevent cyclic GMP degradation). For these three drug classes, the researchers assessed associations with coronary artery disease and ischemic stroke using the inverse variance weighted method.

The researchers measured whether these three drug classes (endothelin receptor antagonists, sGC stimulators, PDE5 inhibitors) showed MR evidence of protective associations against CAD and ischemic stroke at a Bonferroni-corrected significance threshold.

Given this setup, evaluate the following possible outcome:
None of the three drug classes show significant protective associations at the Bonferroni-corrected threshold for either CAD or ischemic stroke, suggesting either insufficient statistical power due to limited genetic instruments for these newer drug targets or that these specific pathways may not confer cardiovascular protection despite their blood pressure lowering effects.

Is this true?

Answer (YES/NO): NO